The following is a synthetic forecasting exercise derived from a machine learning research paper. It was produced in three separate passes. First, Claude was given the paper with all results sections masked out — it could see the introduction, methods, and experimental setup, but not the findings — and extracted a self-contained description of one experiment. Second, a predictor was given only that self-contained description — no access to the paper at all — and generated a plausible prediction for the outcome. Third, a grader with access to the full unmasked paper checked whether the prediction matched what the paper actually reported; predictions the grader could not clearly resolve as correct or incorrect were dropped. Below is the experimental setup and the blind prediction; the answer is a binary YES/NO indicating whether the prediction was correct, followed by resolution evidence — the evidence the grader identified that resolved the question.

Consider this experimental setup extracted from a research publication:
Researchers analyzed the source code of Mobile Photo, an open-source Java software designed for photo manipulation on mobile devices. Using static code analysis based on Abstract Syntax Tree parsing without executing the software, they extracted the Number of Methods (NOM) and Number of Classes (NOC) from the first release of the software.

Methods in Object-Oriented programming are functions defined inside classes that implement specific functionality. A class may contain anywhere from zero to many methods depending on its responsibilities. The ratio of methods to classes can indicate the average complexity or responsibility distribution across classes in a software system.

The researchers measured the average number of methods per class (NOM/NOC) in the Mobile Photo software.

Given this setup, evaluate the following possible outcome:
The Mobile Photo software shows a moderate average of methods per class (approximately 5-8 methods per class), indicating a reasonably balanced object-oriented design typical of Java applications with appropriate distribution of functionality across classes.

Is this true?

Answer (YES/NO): YES